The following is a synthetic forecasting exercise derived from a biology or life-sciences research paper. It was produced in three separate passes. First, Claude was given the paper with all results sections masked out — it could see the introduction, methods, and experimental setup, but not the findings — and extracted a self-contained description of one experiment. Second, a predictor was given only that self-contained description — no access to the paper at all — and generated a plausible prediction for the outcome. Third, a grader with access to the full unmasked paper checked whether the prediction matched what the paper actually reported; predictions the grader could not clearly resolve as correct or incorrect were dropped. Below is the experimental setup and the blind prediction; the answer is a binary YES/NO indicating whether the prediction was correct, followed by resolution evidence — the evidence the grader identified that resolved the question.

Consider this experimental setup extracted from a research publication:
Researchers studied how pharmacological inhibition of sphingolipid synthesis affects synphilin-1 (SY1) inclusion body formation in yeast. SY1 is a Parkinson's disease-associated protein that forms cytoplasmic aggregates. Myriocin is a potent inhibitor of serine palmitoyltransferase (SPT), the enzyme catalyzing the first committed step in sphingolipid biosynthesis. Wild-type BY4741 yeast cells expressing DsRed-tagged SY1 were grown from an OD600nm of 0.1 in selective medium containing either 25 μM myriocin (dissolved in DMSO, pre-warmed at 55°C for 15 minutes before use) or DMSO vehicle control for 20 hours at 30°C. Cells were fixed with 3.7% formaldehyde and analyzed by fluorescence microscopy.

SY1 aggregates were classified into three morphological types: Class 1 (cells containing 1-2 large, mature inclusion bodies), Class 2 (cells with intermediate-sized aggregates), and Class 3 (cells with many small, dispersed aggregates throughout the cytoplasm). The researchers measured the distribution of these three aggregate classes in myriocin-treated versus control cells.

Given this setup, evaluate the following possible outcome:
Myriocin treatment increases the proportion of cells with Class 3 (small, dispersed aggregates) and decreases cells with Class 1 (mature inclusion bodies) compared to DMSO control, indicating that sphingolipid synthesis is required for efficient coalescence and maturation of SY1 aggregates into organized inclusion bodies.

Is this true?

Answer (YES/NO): YES